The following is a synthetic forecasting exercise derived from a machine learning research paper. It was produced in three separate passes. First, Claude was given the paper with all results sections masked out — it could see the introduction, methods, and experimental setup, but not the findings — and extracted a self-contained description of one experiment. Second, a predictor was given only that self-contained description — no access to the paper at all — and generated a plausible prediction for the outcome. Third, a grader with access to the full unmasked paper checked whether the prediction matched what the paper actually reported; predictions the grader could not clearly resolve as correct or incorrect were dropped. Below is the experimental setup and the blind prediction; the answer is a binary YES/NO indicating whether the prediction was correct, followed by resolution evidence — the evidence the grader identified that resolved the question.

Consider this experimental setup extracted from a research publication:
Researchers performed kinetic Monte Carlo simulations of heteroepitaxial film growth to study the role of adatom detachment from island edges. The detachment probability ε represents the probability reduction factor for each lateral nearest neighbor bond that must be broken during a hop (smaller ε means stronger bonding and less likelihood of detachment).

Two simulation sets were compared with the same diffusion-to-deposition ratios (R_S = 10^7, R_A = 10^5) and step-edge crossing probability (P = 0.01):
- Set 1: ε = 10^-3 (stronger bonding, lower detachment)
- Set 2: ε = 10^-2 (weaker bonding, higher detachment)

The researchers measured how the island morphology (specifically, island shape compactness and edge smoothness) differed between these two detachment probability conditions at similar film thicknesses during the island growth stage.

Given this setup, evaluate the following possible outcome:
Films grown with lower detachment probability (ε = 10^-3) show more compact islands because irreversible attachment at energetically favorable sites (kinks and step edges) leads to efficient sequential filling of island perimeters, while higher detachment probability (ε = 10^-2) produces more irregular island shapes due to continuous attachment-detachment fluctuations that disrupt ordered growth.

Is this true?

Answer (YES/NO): NO